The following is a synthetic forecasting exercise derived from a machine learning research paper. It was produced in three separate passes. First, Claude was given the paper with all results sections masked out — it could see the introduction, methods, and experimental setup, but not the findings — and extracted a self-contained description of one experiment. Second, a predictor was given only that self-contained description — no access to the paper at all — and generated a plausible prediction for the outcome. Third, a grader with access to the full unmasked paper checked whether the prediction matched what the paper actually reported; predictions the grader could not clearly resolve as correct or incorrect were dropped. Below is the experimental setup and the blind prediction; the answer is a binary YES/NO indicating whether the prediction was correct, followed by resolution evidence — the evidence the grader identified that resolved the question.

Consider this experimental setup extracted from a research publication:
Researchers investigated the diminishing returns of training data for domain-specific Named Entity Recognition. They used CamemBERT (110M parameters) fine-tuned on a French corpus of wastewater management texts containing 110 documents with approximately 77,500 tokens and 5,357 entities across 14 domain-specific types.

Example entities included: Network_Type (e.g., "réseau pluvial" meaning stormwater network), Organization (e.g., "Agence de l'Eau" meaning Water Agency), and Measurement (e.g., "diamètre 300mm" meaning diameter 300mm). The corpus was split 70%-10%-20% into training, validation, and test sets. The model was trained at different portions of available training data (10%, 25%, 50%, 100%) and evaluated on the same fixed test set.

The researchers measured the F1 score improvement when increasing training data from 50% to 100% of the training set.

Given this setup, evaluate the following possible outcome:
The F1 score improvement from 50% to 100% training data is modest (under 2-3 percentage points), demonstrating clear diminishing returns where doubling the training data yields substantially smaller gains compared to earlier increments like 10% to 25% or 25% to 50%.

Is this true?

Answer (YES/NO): NO